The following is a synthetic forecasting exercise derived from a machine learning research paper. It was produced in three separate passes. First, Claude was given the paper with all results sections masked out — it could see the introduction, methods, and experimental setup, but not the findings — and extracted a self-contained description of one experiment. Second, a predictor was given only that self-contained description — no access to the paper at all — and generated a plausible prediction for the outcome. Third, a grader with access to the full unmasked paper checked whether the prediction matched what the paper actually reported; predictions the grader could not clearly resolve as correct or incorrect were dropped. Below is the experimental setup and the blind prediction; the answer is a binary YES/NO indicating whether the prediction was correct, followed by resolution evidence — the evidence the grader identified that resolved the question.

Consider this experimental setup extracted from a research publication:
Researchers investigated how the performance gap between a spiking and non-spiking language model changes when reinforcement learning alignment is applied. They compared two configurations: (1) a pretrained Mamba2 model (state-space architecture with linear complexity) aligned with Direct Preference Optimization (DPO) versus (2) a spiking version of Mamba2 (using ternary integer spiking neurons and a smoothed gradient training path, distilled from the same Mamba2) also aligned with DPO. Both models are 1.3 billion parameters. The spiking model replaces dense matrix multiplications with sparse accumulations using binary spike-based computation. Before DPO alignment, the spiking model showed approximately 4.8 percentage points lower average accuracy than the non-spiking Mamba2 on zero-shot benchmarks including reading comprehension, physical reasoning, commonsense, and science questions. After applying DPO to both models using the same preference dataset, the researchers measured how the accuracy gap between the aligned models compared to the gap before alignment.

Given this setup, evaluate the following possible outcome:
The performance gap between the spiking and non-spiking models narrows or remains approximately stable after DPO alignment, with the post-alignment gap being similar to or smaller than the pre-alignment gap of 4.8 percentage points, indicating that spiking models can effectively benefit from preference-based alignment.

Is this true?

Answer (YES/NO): YES